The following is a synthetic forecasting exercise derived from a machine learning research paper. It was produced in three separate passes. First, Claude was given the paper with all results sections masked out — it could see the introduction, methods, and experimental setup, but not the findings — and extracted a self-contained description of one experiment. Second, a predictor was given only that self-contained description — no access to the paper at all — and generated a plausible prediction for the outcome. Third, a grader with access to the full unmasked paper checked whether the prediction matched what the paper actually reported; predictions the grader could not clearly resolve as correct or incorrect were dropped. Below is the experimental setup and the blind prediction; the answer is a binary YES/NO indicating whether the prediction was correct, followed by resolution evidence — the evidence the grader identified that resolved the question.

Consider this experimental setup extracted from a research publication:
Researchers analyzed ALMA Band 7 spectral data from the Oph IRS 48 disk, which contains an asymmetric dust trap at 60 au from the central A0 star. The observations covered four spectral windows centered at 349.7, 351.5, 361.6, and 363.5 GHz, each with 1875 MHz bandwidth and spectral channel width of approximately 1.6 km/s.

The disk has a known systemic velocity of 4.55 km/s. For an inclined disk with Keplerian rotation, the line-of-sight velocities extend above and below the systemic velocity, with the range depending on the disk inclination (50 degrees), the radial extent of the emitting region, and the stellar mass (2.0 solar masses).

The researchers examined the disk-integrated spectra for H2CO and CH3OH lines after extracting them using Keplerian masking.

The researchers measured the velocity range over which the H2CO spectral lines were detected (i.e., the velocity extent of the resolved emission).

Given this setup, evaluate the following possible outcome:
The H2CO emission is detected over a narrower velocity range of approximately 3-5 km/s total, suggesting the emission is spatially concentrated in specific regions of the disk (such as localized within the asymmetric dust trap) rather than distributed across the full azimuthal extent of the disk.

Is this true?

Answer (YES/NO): NO